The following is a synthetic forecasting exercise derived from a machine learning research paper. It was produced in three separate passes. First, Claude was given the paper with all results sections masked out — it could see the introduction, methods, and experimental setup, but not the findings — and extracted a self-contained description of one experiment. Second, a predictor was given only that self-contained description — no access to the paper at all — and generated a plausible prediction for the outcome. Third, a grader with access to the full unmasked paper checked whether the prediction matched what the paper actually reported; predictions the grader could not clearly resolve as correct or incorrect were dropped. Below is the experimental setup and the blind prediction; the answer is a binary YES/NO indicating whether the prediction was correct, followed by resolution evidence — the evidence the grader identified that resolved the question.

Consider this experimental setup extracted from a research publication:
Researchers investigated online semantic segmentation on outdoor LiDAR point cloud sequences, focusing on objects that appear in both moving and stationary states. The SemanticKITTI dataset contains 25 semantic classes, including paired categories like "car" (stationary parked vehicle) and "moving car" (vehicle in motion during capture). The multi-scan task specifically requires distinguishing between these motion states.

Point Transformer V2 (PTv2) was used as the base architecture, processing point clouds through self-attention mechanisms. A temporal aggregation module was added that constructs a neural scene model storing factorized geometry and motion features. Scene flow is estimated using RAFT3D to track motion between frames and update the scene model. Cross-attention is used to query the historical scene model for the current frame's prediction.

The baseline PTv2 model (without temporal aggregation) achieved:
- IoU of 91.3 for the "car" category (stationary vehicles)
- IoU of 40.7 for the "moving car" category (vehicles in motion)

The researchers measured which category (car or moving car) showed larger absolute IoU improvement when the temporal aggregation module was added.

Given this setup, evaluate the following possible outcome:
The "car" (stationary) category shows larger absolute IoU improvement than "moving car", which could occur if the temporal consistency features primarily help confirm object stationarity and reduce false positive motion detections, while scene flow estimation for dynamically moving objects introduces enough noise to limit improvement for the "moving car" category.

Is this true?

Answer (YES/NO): NO